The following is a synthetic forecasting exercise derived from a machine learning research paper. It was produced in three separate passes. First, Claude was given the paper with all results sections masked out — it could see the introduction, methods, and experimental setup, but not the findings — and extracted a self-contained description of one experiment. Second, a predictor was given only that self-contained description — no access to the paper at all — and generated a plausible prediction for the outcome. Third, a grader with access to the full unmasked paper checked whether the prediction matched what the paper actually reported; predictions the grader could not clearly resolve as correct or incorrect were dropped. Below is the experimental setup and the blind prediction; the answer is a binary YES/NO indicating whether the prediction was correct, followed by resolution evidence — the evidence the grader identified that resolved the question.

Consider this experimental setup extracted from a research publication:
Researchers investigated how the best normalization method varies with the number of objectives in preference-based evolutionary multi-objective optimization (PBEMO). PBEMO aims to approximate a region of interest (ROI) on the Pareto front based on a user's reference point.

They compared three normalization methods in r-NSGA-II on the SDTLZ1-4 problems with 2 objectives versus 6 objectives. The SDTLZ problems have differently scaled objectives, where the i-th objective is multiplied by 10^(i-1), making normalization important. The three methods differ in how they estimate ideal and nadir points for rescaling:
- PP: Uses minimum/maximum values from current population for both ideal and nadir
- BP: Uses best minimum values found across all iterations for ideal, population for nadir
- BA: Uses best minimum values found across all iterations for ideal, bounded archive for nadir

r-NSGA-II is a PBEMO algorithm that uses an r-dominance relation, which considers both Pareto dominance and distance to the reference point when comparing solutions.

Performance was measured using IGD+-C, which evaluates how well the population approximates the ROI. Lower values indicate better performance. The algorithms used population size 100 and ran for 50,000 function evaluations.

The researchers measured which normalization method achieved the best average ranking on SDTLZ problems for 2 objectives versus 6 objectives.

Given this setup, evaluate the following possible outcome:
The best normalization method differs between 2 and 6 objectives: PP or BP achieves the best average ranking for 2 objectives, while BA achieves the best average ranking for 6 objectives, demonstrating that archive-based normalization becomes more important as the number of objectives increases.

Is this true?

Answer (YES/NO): YES